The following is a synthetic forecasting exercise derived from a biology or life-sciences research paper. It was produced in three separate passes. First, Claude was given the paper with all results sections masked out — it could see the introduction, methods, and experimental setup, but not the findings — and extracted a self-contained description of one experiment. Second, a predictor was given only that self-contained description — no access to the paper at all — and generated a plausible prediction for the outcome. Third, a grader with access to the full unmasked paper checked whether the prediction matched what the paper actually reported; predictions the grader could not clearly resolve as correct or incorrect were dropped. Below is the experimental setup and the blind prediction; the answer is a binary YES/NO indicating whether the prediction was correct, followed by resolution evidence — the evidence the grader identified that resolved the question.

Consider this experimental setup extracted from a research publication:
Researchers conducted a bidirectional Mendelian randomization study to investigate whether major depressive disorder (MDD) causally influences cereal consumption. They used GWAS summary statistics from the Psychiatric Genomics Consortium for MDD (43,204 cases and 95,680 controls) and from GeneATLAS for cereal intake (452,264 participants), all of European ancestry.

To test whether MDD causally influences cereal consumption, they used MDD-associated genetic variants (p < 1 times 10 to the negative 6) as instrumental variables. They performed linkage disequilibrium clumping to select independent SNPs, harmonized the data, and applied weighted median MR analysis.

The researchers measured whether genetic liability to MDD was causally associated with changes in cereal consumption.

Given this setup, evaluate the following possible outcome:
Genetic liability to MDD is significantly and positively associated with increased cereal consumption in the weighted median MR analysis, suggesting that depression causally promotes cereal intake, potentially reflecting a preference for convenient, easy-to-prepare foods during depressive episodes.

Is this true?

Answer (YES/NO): NO